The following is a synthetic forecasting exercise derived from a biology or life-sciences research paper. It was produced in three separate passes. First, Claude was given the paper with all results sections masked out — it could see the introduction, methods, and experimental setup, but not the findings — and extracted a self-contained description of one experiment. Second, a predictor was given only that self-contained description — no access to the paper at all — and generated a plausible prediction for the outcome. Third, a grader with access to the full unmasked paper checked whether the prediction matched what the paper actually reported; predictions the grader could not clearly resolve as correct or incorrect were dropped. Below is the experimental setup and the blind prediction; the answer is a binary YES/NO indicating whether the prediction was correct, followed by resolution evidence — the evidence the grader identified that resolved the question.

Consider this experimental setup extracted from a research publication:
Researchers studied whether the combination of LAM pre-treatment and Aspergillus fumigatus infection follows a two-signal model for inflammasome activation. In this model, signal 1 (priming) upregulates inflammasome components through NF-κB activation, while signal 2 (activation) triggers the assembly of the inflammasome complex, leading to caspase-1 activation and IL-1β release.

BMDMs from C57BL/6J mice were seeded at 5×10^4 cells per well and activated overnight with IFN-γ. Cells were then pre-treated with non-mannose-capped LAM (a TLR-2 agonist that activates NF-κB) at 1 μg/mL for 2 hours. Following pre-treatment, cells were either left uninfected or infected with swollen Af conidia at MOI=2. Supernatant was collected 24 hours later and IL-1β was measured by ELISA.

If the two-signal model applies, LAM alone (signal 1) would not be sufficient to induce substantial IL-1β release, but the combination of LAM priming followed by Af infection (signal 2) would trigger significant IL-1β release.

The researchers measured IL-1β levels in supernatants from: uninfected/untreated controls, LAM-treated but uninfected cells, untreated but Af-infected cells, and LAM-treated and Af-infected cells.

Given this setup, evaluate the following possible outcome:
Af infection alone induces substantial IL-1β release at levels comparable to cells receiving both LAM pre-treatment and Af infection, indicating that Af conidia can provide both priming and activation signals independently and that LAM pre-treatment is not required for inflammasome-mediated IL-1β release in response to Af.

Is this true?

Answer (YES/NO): NO